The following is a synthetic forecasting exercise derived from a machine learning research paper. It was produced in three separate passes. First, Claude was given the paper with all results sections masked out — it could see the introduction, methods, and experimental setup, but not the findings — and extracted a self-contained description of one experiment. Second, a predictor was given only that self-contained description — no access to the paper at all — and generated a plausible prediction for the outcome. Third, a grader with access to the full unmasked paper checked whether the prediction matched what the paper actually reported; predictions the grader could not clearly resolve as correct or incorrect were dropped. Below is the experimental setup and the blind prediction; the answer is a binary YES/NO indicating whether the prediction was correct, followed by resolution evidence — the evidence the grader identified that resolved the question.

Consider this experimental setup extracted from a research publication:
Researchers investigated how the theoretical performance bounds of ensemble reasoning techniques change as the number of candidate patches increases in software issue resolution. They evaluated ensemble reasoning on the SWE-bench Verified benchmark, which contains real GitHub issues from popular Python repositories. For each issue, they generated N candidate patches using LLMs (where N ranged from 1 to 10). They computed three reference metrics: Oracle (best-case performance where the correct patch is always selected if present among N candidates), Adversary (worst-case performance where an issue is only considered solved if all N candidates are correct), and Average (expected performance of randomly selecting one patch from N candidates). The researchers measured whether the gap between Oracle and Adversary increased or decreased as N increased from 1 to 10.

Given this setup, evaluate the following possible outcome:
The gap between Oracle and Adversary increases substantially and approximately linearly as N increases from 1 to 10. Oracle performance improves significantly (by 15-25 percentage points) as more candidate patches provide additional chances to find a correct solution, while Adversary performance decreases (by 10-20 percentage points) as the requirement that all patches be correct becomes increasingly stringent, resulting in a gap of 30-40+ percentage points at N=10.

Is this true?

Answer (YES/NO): NO